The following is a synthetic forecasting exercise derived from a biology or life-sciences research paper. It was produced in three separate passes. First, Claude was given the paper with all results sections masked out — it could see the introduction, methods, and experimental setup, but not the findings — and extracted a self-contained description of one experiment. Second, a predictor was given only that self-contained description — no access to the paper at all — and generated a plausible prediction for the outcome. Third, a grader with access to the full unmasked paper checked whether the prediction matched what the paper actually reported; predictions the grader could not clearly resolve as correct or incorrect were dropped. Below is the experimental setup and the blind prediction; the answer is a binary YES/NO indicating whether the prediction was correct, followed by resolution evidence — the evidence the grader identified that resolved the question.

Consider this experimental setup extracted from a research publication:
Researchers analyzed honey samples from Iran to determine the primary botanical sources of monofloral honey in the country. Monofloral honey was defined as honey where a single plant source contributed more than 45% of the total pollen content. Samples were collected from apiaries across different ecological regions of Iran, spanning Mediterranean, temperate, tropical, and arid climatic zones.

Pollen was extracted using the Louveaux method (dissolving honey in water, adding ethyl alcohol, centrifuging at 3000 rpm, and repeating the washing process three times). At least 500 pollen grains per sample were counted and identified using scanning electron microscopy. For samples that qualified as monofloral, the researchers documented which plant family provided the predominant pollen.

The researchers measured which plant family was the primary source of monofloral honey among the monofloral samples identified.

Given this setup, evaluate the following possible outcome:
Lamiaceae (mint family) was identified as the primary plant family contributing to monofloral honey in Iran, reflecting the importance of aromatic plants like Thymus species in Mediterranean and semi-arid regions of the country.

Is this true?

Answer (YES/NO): NO